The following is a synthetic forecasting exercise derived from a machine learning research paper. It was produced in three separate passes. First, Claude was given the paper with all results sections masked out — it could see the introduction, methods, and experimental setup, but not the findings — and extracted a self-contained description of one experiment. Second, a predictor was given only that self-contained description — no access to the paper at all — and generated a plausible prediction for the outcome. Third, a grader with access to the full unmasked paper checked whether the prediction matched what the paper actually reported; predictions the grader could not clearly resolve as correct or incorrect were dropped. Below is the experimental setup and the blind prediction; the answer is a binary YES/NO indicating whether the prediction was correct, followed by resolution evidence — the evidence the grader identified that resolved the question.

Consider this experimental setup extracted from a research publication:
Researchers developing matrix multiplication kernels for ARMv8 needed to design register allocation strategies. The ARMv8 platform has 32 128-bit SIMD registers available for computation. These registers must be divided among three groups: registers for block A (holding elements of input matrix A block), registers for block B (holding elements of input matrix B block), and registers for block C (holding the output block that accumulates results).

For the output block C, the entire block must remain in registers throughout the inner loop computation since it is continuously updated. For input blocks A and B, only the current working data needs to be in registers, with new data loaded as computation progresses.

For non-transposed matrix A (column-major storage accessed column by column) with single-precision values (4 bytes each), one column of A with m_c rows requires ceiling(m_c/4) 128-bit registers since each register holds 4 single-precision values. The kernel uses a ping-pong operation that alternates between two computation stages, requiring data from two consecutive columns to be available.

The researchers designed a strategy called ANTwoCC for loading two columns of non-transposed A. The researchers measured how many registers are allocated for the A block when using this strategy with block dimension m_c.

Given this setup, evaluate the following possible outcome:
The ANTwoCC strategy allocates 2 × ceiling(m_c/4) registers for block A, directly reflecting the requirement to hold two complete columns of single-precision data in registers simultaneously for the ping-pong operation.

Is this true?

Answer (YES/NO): YES